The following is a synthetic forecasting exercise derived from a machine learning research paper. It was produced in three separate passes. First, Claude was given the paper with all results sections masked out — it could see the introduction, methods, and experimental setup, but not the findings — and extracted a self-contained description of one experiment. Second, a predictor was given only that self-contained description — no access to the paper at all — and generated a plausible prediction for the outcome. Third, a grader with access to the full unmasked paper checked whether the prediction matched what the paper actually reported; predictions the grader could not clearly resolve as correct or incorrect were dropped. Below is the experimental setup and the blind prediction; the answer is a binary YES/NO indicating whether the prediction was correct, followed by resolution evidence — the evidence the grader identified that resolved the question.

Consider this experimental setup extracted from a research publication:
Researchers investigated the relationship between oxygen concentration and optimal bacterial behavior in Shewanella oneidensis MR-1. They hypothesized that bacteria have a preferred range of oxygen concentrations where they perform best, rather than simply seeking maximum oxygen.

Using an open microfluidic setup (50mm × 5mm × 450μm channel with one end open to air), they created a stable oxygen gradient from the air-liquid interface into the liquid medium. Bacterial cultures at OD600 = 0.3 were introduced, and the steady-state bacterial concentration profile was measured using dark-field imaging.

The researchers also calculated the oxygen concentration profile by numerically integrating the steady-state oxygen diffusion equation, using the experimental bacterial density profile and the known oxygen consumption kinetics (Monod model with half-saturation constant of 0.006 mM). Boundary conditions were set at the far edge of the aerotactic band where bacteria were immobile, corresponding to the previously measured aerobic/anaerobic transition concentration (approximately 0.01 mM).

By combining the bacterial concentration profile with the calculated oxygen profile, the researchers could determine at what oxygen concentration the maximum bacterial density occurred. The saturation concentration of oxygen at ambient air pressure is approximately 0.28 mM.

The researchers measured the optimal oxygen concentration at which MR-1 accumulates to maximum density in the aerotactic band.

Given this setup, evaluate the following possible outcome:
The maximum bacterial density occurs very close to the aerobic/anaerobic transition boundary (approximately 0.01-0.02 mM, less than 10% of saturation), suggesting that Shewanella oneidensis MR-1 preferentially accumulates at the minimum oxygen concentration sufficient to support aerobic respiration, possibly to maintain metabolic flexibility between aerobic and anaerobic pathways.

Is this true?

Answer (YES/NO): NO